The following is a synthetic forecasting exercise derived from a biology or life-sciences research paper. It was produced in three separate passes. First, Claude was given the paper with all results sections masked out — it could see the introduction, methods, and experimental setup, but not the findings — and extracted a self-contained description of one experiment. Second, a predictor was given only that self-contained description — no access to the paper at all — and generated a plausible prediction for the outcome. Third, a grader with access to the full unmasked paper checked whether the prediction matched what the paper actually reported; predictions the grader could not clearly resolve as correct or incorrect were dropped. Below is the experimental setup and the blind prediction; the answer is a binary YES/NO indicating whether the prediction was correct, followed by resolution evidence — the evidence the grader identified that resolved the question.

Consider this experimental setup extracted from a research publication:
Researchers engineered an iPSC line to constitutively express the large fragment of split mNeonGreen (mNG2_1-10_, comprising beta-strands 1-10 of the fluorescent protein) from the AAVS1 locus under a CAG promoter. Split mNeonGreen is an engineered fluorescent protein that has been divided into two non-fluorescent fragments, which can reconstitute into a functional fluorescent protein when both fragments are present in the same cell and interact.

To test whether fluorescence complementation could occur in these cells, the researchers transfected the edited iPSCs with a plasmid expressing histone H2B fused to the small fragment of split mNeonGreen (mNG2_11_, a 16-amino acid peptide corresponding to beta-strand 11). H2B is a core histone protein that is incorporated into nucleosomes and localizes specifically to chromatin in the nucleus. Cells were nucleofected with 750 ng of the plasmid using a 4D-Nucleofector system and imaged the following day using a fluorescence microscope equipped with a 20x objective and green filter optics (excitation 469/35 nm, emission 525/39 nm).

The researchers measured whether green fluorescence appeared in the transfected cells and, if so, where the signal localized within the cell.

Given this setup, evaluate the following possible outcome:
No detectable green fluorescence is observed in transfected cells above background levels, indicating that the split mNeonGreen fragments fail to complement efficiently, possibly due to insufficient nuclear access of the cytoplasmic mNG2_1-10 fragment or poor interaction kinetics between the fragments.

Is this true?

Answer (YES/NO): NO